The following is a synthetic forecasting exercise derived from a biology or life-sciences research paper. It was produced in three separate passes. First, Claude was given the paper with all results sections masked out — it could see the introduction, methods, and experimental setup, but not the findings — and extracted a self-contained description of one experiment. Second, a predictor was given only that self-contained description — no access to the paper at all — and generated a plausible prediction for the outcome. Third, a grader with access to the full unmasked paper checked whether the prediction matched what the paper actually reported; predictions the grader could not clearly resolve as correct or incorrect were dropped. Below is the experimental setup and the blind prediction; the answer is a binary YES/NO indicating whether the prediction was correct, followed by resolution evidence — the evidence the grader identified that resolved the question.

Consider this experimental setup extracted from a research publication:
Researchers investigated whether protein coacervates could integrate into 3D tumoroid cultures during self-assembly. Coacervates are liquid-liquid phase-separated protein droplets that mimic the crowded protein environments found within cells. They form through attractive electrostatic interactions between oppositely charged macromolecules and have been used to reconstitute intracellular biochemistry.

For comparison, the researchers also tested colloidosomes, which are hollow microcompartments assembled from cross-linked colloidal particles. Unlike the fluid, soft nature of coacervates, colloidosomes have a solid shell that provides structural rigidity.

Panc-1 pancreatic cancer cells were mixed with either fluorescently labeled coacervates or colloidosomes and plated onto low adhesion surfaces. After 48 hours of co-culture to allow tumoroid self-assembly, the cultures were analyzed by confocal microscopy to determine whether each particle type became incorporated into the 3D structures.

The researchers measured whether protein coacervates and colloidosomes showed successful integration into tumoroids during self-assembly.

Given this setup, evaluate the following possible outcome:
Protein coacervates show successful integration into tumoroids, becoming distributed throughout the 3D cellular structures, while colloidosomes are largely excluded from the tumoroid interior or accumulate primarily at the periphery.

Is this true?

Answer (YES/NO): NO